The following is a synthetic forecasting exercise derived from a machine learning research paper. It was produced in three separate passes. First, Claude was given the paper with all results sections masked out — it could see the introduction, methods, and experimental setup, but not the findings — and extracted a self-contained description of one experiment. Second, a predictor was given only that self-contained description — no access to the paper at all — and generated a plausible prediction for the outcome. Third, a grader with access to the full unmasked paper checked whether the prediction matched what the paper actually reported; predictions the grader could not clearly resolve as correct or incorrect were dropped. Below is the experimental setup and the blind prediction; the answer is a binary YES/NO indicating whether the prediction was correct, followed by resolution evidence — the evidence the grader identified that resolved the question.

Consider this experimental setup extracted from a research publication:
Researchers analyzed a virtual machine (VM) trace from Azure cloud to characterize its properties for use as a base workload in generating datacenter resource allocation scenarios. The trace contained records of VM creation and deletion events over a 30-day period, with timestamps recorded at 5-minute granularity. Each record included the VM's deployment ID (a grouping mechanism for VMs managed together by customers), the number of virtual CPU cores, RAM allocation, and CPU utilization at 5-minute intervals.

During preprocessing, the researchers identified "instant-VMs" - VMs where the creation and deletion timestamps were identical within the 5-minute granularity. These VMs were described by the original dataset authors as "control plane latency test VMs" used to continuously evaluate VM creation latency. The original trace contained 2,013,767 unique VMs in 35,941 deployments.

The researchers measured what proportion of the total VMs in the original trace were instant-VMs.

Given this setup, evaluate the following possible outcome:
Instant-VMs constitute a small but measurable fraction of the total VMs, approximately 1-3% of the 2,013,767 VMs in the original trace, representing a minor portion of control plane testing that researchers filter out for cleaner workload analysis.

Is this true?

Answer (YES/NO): YES